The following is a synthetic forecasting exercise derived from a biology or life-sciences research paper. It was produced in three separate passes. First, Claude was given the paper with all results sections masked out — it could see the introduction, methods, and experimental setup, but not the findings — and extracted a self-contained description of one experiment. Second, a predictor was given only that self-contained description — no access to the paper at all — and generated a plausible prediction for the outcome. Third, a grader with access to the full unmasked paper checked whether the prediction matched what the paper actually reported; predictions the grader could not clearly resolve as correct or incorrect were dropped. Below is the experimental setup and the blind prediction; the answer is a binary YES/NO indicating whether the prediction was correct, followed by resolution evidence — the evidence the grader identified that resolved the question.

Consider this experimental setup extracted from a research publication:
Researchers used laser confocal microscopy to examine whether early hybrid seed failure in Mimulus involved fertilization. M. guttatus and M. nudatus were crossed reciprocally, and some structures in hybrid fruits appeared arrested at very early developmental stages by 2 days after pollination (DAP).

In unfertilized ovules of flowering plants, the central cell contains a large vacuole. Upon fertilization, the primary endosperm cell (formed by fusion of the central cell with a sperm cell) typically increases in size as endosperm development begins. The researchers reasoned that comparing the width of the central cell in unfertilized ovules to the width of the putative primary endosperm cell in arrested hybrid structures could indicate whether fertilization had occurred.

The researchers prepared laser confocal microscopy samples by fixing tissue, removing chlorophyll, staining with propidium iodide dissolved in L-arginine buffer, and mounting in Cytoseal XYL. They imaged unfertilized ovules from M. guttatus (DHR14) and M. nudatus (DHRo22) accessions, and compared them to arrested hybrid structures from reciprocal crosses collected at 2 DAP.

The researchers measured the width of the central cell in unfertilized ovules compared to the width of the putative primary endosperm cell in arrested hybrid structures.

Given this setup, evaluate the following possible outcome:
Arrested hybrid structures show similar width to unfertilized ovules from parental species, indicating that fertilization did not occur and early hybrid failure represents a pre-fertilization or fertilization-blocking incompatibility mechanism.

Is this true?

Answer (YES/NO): NO